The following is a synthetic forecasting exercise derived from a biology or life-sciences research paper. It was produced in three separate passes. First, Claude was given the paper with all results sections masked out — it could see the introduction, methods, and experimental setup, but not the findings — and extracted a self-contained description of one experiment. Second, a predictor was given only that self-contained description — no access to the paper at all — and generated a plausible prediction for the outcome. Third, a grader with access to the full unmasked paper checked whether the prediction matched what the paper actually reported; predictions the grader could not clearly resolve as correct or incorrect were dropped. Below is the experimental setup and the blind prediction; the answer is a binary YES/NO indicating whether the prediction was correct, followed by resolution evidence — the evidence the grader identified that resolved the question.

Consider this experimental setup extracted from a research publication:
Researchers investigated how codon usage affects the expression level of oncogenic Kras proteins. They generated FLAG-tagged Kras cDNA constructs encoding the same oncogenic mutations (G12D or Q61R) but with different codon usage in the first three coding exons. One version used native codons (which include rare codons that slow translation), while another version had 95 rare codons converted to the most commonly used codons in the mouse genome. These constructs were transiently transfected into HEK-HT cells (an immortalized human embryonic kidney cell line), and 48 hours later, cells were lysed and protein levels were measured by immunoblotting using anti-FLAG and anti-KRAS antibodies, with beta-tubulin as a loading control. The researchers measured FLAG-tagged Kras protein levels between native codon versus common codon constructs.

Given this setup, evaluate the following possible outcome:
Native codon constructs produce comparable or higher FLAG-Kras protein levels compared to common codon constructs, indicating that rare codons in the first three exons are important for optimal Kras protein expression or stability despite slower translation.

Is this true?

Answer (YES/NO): NO